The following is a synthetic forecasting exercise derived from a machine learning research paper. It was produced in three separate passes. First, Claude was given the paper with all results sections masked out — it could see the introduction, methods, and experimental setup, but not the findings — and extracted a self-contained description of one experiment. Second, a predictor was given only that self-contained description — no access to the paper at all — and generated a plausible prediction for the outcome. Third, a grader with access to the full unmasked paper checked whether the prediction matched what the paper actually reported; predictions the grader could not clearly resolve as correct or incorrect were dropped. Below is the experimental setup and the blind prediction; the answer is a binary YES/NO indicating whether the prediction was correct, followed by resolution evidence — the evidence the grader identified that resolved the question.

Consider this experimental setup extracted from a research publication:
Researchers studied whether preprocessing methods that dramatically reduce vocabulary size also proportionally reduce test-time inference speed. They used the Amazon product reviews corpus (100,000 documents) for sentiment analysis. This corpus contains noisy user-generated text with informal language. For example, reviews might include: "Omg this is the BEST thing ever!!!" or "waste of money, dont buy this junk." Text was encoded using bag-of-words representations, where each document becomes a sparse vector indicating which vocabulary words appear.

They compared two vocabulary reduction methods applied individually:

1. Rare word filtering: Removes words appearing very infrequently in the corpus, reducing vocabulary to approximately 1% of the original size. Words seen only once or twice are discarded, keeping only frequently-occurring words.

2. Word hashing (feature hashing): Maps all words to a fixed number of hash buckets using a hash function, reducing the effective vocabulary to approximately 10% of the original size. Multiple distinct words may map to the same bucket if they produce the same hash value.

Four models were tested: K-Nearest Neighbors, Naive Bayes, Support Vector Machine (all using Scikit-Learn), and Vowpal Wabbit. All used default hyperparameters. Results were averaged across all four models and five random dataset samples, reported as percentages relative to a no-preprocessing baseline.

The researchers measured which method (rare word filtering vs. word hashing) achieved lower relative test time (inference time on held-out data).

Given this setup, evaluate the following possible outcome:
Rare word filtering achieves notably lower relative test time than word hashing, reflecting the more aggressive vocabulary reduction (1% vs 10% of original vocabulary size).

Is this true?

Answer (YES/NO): NO